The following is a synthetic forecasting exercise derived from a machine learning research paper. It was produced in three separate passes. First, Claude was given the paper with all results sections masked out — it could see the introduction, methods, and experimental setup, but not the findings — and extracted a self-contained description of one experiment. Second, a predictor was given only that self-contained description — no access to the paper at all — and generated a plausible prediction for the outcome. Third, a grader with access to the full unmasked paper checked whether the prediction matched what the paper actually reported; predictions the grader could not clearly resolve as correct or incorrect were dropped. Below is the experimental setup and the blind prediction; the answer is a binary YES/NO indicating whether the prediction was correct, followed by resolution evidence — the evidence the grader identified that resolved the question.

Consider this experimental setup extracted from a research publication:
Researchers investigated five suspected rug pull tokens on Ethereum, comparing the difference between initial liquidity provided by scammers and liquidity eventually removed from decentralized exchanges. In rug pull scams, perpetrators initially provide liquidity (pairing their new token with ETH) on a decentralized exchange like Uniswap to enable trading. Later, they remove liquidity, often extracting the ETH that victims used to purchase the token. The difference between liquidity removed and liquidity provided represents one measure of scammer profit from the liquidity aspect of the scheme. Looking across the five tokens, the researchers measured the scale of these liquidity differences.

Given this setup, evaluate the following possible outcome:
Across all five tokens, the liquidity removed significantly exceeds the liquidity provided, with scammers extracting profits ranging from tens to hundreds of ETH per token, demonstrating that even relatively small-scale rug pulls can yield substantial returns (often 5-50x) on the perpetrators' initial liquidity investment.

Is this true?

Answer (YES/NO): NO